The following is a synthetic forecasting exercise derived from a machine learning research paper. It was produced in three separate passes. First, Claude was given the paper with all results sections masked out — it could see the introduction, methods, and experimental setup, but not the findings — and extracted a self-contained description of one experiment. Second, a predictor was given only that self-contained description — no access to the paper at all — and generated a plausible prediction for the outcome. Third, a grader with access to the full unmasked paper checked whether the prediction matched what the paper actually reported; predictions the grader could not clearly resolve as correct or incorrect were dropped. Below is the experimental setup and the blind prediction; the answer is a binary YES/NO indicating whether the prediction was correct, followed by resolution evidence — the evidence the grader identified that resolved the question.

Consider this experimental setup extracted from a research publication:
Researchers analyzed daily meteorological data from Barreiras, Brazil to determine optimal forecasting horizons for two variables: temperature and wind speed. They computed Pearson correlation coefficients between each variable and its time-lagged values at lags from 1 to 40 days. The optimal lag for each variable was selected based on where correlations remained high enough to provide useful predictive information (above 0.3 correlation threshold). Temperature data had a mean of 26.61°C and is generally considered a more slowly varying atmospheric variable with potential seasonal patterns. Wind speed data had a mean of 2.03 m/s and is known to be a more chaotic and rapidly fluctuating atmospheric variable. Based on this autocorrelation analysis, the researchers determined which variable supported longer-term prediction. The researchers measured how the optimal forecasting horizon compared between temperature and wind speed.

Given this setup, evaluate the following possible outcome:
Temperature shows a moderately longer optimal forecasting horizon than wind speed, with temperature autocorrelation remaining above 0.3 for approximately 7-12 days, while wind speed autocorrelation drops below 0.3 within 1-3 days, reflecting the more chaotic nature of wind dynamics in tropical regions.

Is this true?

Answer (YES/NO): NO